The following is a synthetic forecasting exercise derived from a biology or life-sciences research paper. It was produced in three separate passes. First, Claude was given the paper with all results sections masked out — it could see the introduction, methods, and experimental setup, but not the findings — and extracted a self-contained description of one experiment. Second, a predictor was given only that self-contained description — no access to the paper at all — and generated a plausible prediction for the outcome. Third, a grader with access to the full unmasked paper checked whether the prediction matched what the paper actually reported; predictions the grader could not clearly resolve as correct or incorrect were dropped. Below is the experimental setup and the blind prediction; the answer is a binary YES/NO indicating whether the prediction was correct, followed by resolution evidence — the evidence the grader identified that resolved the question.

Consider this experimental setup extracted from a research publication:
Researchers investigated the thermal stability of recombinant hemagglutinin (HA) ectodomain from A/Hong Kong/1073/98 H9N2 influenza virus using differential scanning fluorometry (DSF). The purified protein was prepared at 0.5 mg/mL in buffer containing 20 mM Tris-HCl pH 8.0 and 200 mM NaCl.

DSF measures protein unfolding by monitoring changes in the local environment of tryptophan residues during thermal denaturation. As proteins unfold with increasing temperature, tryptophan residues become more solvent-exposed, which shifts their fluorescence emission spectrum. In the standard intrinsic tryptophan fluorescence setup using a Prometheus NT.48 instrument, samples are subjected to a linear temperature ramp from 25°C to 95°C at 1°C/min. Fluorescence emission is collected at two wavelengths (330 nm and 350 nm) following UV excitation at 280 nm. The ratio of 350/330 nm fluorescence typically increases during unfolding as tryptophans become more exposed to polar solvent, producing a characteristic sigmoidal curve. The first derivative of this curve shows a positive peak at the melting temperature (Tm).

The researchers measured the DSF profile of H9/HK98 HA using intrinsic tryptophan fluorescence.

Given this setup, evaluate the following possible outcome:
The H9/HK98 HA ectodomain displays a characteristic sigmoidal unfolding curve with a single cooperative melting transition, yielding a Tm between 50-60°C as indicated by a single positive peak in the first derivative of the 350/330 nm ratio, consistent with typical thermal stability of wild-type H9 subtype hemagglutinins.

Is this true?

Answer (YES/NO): NO